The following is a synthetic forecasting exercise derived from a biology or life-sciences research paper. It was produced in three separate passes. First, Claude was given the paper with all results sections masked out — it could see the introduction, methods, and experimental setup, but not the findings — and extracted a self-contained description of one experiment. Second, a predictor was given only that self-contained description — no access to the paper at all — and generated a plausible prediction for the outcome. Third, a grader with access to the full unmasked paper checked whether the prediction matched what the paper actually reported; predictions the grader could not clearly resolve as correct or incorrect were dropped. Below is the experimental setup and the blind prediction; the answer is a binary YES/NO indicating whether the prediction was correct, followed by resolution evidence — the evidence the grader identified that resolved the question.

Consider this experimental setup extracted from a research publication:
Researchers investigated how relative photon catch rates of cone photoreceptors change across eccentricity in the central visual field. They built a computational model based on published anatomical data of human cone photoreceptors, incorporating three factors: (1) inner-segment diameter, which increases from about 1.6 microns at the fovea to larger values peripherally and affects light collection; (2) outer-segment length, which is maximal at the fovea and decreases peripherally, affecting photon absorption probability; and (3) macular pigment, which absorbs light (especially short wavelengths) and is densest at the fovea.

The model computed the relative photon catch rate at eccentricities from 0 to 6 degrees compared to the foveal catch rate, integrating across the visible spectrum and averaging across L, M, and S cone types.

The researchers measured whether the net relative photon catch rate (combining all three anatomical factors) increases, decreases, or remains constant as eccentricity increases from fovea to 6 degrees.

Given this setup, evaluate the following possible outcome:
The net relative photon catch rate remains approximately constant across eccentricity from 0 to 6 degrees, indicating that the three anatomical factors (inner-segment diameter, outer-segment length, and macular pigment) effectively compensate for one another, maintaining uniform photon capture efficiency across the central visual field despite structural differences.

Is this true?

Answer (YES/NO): NO